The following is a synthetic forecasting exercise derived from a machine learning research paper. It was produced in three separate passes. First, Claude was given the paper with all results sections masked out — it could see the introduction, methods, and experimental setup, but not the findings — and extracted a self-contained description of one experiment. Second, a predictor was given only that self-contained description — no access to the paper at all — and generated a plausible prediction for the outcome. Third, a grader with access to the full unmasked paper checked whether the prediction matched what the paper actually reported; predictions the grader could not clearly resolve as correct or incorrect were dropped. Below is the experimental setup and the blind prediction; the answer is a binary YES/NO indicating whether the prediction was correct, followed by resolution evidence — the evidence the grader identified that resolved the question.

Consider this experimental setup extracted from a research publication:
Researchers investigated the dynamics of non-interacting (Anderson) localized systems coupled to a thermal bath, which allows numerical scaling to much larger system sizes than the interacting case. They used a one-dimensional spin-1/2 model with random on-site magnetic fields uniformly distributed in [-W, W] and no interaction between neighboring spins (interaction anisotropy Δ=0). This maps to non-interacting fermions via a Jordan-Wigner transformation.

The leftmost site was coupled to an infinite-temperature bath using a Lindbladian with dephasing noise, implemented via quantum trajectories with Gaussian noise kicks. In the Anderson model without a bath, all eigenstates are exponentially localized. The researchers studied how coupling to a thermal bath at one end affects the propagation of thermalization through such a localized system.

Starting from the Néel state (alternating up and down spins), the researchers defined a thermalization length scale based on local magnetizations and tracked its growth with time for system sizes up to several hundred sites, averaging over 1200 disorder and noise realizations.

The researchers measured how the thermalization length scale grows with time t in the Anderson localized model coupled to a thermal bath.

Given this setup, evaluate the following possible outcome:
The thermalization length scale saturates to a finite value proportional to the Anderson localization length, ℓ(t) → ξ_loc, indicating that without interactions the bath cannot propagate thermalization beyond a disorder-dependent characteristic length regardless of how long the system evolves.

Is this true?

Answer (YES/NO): NO